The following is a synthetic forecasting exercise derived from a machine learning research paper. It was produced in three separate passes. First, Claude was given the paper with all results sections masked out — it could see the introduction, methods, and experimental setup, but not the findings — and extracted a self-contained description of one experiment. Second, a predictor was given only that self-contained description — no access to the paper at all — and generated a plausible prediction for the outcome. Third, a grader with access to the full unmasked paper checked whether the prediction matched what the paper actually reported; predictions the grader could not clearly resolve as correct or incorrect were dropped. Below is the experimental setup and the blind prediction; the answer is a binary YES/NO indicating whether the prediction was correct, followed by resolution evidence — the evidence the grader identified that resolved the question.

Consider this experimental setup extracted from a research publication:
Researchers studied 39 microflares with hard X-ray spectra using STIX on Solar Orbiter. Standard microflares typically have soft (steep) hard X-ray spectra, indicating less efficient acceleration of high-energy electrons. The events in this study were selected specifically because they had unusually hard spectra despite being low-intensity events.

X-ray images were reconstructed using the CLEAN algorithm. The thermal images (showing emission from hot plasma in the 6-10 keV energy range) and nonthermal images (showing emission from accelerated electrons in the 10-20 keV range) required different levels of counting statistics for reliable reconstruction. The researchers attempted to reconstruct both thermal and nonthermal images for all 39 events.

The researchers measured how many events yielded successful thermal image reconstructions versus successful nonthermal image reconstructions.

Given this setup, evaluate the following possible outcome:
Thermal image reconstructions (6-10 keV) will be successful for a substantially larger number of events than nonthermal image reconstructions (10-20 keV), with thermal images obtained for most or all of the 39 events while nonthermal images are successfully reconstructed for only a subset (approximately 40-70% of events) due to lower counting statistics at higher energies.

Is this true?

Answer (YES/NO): NO